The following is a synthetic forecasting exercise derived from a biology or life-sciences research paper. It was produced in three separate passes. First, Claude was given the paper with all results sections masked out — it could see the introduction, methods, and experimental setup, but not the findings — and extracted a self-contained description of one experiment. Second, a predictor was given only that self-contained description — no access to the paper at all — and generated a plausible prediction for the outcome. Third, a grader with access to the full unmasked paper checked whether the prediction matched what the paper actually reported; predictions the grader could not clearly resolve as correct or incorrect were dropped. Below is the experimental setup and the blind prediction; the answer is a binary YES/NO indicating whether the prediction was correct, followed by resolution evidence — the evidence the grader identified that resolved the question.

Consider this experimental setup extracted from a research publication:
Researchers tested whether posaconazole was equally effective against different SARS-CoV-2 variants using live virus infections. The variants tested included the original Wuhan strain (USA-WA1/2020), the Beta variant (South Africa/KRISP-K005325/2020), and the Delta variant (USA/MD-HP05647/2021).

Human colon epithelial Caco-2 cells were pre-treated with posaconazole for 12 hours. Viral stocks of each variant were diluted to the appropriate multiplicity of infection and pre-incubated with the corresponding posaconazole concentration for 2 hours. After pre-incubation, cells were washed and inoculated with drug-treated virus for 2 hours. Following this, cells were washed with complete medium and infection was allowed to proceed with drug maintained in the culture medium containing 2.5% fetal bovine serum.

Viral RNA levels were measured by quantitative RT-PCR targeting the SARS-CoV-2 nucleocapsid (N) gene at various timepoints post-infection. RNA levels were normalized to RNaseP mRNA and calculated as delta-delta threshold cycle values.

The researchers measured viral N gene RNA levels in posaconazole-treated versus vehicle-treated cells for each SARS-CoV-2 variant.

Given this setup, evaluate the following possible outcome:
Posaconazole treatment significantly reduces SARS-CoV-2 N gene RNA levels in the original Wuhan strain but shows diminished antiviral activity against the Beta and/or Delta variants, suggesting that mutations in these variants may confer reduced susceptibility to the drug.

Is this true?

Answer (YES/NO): NO